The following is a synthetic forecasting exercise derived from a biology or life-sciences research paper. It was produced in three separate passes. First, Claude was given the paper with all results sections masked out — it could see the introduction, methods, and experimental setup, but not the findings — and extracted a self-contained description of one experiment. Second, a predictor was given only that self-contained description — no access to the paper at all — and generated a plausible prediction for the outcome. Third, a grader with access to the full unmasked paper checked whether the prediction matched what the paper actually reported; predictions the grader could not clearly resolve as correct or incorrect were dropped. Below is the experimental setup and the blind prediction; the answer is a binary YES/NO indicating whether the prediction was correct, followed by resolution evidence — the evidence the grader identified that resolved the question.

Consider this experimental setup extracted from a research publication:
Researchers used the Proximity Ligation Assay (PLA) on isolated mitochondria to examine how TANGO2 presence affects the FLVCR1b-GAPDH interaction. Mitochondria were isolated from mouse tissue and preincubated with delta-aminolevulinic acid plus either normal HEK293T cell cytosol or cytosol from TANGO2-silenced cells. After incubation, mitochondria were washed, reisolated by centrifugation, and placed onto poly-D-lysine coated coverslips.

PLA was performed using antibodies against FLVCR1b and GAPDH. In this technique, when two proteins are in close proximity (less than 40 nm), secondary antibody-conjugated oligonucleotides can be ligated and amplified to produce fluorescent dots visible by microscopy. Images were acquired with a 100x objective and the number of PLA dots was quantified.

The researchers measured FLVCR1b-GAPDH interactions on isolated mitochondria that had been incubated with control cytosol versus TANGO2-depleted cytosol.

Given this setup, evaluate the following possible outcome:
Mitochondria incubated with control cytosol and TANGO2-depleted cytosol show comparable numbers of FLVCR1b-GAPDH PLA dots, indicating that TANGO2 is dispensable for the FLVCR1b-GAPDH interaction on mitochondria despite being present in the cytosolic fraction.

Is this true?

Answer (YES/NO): YES